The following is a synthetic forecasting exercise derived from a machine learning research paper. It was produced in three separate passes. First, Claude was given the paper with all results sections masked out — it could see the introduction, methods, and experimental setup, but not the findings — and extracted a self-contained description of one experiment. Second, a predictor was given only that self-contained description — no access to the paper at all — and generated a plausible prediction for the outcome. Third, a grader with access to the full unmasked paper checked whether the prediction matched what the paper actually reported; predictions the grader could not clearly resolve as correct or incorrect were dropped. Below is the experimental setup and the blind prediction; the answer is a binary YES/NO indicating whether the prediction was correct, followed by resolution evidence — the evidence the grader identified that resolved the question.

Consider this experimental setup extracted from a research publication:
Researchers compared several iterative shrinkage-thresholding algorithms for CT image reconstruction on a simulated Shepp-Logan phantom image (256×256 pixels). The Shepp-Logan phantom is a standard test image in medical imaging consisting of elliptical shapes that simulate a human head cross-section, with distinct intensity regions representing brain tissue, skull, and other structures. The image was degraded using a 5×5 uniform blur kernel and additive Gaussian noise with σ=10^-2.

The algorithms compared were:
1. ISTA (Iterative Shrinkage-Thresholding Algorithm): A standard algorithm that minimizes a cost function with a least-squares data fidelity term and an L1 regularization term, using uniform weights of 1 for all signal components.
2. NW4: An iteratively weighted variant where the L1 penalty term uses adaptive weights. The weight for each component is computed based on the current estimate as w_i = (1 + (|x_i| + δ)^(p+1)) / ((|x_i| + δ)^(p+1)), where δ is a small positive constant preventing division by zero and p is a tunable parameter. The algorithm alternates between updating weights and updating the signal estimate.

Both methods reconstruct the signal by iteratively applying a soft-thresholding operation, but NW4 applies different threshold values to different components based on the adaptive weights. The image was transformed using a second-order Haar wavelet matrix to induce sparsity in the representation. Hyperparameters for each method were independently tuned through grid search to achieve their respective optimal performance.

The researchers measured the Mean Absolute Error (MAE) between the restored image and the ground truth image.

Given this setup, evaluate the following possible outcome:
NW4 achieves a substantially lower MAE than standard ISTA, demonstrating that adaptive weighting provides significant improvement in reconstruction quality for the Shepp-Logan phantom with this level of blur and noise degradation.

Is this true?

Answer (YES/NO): NO